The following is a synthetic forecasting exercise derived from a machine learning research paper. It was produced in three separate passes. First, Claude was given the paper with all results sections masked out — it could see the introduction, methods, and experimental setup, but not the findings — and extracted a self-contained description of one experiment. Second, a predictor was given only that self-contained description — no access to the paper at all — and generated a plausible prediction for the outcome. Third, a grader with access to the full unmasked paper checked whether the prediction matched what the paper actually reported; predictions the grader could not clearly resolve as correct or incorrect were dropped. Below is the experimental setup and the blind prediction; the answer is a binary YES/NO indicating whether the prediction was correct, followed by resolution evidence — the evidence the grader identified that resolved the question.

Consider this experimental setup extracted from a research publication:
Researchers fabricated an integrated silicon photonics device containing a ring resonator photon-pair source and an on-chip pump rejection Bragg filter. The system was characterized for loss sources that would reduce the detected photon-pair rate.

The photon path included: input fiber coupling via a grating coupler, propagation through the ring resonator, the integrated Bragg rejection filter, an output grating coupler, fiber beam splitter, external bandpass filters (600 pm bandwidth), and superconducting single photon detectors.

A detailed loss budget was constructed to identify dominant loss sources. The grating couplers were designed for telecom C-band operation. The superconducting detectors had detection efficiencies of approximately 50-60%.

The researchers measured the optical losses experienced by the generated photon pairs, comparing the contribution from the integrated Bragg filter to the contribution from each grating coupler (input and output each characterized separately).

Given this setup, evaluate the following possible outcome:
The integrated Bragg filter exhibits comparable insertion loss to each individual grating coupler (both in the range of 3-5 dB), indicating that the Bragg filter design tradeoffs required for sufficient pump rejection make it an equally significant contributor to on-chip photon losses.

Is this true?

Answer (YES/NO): NO